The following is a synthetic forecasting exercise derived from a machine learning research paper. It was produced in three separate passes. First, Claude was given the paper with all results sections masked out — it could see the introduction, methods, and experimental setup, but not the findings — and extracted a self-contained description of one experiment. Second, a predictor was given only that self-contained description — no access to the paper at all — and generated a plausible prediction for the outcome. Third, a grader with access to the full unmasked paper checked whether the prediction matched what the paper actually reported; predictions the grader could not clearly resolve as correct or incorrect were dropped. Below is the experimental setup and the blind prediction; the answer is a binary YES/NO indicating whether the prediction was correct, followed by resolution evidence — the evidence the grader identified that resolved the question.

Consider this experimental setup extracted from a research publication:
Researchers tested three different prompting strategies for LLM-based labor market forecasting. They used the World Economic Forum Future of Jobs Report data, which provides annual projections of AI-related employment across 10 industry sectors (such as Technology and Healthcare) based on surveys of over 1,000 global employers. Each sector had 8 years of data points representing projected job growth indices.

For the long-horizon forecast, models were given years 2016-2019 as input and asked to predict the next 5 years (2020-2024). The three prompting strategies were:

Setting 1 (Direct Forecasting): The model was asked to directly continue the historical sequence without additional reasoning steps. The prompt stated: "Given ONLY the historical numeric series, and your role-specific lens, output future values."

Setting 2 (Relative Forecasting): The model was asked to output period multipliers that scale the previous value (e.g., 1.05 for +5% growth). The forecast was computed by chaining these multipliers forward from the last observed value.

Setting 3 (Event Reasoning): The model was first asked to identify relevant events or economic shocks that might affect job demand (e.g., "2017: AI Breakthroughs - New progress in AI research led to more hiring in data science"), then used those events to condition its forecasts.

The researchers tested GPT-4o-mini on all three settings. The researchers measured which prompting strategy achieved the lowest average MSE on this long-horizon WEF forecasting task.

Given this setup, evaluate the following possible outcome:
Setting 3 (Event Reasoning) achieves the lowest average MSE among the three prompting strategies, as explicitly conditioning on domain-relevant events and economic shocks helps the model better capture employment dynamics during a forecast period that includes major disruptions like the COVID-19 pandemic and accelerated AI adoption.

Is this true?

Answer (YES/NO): NO